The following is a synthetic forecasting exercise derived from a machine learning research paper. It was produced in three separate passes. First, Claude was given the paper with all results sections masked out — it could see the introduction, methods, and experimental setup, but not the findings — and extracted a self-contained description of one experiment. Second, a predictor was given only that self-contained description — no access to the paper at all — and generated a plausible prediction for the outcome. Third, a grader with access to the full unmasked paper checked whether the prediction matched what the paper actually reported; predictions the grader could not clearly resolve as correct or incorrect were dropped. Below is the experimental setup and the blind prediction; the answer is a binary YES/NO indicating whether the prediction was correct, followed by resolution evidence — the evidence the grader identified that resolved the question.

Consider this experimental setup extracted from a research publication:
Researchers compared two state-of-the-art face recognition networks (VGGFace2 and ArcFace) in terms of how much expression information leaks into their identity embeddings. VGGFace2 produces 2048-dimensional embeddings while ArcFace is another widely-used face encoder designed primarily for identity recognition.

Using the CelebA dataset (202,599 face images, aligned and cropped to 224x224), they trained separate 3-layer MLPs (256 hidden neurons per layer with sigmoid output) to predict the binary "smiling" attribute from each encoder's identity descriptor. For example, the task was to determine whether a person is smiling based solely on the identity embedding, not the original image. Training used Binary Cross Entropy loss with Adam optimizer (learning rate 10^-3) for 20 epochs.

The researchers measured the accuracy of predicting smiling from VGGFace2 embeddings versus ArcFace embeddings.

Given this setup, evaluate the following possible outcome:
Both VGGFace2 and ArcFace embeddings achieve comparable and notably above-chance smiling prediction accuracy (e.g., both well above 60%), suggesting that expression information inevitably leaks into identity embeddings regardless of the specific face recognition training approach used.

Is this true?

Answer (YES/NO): NO